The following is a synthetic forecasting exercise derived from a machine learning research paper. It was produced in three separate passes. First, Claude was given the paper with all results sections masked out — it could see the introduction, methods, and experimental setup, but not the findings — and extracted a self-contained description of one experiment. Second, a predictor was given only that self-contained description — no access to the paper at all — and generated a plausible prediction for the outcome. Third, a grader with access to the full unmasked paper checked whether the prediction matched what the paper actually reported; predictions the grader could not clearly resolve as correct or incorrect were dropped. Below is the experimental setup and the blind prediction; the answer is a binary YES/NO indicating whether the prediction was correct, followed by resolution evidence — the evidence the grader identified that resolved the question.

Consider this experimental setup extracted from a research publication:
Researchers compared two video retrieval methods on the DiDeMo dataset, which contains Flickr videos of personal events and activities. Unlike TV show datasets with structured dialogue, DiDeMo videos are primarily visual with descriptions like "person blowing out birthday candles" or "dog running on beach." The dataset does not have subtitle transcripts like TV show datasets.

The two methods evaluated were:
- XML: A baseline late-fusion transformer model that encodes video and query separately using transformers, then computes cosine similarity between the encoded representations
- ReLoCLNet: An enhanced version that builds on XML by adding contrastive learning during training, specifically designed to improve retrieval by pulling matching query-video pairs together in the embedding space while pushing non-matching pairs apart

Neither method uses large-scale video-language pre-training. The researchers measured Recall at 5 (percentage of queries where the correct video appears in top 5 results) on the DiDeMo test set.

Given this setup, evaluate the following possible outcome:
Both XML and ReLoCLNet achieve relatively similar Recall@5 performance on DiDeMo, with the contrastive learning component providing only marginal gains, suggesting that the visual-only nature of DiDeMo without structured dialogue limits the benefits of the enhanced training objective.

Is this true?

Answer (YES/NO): NO